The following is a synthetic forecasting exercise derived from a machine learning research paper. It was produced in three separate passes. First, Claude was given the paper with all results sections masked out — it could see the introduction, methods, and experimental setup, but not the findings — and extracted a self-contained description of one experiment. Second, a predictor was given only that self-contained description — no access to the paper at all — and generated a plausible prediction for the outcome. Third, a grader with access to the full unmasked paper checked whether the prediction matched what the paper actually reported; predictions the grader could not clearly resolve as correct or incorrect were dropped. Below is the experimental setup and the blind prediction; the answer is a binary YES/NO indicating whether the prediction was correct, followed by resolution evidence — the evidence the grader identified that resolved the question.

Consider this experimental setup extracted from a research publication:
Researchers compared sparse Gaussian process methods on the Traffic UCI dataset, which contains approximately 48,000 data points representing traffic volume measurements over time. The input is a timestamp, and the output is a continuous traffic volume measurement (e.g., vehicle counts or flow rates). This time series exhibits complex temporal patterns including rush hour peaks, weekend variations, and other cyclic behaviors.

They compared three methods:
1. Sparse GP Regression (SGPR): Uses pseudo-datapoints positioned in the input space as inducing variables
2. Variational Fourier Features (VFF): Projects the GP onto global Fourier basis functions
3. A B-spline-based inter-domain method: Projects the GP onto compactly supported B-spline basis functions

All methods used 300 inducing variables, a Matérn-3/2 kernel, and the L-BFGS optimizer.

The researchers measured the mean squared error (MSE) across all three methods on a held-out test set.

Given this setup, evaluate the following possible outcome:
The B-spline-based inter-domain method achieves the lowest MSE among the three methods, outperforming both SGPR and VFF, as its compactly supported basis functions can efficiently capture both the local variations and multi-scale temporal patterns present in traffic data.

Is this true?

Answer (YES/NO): NO